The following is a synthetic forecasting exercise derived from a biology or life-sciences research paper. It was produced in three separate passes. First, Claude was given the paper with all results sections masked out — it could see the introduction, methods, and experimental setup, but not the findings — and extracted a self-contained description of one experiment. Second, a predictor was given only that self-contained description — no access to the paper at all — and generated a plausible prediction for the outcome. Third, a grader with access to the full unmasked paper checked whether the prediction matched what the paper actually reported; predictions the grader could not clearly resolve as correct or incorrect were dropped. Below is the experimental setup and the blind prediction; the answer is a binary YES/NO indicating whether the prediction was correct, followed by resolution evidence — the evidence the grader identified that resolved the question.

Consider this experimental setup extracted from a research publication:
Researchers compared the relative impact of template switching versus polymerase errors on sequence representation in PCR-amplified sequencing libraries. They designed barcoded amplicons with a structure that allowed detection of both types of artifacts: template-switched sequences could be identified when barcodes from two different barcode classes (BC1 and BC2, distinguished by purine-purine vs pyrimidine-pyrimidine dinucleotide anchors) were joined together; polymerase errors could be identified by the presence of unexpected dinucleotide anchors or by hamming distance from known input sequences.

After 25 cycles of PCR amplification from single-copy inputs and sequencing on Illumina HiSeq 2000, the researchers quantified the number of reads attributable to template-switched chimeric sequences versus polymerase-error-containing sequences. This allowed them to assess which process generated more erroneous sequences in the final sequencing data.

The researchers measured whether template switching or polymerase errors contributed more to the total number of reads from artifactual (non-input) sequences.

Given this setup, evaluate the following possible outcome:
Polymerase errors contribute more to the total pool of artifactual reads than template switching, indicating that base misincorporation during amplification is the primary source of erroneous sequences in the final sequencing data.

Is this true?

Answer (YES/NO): YES